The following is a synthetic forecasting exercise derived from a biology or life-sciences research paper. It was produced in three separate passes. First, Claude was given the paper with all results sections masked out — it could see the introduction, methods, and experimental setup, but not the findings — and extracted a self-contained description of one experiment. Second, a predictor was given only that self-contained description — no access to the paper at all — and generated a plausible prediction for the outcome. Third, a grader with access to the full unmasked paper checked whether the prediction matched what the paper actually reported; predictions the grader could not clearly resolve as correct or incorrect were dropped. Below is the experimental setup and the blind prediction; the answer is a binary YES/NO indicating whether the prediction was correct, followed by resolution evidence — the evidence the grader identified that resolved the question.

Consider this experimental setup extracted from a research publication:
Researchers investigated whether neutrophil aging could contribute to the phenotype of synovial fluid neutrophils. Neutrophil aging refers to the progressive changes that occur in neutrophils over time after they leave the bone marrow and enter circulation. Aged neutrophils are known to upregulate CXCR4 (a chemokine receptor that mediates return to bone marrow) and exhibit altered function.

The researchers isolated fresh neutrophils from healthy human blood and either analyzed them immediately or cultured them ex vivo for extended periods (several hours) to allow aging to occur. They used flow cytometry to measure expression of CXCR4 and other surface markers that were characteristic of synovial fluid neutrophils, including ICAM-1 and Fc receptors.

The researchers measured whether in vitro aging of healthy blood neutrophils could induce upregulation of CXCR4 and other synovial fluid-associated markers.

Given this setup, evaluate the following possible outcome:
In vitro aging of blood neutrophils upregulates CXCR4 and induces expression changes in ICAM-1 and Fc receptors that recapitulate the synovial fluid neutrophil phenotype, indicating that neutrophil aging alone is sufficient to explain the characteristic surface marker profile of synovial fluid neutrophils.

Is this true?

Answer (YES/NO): NO